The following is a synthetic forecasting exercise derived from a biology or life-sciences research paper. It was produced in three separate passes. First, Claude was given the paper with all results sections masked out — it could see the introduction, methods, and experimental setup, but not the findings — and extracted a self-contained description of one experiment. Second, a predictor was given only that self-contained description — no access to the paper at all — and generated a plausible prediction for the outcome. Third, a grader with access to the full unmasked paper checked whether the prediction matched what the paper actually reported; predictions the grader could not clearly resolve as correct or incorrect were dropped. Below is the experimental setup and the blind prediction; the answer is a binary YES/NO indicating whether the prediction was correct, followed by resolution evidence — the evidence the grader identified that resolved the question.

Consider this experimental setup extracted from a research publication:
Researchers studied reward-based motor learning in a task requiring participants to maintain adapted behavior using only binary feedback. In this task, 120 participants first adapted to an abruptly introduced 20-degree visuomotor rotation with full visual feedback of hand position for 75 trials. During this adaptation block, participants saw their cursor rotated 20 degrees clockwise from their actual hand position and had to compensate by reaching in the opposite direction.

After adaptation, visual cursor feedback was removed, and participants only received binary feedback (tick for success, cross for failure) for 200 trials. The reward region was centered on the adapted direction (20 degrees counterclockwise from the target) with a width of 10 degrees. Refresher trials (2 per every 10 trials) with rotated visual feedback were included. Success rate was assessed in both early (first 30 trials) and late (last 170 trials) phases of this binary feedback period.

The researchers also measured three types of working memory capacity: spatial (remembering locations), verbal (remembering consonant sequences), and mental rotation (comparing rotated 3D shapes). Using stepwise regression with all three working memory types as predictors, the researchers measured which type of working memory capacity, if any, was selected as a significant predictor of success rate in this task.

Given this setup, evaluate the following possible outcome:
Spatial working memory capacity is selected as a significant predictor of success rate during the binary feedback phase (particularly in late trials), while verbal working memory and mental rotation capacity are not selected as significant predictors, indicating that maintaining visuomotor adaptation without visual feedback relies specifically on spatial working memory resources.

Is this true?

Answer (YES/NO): NO